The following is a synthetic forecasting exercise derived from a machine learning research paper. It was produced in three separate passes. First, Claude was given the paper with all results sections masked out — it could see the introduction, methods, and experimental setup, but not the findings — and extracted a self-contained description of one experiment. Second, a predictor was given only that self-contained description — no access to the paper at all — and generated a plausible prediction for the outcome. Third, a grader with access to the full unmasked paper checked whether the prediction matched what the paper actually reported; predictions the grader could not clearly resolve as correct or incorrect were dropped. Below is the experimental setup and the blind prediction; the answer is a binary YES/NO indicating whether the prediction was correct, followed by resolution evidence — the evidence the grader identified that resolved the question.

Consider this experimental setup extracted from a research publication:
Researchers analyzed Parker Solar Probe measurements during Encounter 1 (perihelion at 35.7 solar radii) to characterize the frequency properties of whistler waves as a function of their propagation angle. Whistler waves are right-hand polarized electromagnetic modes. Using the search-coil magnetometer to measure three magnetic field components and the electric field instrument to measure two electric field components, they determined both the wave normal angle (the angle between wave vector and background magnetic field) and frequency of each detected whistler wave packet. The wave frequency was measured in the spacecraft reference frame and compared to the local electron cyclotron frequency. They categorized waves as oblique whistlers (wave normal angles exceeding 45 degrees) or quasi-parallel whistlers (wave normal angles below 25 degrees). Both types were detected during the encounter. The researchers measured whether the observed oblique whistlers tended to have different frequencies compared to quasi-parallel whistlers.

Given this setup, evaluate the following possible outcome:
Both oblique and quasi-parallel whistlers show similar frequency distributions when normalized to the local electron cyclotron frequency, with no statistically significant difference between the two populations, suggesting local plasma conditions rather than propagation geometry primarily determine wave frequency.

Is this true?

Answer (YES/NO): NO